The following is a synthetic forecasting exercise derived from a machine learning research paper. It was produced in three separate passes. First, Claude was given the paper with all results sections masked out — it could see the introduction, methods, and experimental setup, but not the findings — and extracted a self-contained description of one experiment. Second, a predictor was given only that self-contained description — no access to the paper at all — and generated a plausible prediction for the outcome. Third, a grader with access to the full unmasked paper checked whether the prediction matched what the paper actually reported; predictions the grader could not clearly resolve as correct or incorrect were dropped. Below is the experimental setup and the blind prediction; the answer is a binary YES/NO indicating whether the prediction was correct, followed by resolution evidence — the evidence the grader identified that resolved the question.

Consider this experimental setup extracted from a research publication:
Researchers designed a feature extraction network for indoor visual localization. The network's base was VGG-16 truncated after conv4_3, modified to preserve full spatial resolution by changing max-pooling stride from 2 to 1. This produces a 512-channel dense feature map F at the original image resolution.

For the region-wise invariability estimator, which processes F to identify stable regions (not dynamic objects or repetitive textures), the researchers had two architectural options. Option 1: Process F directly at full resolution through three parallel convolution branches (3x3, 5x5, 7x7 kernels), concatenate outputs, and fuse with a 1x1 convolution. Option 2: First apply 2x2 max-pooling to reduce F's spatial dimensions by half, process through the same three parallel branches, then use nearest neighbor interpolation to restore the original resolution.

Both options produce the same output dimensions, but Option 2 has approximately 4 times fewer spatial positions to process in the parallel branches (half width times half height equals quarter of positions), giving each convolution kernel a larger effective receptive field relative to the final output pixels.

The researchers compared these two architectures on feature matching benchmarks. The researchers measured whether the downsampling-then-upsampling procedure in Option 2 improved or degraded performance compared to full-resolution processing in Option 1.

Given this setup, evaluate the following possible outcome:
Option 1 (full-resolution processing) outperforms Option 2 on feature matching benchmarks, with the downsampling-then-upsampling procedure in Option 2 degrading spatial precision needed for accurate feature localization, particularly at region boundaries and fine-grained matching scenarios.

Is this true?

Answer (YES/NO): NO